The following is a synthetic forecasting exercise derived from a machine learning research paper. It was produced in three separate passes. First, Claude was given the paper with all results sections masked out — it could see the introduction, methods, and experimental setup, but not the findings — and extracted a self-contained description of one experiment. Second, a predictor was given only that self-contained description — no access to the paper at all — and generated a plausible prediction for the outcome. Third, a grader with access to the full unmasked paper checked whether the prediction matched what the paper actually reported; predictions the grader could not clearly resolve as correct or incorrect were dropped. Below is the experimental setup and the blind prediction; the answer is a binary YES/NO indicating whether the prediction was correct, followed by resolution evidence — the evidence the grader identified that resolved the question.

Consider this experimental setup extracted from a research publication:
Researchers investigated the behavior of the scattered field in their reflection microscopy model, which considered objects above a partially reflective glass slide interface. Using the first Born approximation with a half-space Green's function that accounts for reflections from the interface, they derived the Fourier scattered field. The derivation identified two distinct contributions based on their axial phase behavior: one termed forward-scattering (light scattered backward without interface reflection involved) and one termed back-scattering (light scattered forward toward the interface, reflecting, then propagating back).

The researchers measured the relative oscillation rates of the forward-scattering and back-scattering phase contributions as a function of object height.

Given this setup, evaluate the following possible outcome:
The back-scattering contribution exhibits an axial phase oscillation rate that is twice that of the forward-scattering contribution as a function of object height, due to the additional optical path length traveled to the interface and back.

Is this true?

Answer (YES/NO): NO